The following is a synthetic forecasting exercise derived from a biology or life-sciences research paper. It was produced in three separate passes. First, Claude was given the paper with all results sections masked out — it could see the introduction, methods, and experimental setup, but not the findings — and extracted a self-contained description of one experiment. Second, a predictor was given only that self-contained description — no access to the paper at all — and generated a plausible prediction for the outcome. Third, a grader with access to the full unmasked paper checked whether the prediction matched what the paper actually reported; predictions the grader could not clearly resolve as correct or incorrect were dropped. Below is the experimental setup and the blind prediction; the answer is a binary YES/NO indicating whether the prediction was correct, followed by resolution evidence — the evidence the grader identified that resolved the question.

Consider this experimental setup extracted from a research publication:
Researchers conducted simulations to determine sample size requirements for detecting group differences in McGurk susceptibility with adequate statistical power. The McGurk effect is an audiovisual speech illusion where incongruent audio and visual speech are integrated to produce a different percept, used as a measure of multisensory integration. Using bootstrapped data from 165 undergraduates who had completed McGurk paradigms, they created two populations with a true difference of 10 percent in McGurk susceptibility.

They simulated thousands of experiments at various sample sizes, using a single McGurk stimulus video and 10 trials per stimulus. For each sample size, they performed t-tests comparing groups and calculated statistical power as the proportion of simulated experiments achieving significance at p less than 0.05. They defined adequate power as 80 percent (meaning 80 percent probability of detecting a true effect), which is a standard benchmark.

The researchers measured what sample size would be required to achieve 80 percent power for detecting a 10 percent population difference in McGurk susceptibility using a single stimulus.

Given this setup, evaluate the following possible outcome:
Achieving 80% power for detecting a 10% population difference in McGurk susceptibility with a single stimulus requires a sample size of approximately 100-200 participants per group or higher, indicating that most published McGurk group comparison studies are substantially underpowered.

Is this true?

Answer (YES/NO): NO